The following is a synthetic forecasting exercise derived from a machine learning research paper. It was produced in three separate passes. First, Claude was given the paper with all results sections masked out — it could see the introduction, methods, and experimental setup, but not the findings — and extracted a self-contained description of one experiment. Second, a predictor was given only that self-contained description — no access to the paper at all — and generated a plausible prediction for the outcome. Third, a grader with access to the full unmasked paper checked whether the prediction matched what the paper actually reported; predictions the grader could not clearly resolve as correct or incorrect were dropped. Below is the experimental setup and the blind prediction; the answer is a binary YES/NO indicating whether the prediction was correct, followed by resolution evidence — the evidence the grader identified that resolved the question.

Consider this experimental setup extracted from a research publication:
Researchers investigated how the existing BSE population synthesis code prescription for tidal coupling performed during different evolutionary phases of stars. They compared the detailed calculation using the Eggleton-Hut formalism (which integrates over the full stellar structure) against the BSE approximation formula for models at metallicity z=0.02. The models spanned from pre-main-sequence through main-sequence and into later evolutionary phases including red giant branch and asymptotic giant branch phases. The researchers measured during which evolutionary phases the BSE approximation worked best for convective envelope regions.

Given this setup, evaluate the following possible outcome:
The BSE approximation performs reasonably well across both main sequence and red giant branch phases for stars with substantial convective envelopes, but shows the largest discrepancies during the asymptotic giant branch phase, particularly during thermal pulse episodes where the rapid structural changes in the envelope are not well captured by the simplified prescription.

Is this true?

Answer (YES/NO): NO